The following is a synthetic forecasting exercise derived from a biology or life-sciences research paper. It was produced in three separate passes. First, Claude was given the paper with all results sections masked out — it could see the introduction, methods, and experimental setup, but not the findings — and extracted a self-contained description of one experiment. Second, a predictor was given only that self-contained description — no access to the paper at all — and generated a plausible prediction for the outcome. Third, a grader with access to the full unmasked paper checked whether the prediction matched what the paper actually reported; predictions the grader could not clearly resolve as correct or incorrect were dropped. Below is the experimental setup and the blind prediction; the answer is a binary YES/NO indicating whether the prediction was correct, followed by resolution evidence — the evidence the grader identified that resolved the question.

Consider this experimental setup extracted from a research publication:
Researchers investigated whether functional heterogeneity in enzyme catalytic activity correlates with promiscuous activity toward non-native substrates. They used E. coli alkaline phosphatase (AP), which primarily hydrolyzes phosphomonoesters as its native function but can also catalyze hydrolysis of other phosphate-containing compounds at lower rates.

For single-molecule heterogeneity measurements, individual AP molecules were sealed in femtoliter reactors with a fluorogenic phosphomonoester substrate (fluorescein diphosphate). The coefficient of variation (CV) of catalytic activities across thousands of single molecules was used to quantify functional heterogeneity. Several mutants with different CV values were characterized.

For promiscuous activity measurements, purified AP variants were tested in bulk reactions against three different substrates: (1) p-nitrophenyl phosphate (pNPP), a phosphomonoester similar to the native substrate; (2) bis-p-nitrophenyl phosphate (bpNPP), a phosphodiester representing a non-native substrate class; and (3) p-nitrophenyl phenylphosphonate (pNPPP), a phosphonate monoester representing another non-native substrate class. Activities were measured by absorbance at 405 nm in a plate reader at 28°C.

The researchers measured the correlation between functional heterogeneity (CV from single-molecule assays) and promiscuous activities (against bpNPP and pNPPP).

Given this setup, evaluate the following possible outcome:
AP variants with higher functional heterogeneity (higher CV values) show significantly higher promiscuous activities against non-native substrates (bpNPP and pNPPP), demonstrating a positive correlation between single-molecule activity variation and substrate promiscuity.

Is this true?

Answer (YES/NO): YES